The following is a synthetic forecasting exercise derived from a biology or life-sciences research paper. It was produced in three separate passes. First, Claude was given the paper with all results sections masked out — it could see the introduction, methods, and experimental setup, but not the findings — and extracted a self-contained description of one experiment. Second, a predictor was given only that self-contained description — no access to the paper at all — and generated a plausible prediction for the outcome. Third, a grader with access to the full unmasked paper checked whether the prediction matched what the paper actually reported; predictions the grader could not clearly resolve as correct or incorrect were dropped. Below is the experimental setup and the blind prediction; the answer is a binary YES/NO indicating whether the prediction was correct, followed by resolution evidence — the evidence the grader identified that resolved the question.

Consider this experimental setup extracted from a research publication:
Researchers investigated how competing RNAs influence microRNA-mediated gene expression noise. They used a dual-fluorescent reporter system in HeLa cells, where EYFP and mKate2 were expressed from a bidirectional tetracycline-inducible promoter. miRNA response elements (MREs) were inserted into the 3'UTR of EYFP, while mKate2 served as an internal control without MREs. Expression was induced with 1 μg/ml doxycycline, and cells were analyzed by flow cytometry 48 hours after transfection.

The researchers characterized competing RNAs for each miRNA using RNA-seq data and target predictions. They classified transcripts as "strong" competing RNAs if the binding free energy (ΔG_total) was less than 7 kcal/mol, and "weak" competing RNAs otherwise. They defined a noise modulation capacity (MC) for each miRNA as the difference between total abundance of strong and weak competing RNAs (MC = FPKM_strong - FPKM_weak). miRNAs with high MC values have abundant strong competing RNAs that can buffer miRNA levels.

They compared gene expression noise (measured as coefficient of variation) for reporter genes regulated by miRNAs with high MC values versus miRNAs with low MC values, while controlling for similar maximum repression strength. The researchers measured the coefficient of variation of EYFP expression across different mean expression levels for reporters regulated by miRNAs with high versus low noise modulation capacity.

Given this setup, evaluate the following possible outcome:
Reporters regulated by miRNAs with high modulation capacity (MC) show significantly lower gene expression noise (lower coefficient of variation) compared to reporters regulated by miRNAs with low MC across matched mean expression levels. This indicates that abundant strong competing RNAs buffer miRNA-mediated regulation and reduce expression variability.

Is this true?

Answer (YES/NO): NO